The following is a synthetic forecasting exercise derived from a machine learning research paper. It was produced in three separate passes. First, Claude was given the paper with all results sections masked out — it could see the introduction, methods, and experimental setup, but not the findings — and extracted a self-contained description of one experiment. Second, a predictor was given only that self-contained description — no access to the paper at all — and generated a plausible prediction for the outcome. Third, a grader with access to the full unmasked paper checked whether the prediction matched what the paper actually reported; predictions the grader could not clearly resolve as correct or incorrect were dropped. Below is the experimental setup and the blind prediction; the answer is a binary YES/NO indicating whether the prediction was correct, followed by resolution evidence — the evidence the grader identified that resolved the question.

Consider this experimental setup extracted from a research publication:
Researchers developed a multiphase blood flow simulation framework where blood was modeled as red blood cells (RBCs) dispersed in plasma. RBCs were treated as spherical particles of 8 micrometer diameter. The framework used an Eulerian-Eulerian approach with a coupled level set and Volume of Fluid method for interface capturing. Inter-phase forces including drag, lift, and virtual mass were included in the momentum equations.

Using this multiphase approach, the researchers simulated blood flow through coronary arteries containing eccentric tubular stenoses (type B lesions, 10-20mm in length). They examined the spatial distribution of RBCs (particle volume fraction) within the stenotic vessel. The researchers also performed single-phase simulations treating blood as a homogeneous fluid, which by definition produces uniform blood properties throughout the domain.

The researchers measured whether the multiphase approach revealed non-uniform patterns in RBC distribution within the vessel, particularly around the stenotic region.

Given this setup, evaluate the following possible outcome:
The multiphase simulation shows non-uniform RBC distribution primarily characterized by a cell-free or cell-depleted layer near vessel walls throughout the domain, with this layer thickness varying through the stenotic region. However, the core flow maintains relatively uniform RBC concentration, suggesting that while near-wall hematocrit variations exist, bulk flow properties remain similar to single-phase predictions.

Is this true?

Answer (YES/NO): NO